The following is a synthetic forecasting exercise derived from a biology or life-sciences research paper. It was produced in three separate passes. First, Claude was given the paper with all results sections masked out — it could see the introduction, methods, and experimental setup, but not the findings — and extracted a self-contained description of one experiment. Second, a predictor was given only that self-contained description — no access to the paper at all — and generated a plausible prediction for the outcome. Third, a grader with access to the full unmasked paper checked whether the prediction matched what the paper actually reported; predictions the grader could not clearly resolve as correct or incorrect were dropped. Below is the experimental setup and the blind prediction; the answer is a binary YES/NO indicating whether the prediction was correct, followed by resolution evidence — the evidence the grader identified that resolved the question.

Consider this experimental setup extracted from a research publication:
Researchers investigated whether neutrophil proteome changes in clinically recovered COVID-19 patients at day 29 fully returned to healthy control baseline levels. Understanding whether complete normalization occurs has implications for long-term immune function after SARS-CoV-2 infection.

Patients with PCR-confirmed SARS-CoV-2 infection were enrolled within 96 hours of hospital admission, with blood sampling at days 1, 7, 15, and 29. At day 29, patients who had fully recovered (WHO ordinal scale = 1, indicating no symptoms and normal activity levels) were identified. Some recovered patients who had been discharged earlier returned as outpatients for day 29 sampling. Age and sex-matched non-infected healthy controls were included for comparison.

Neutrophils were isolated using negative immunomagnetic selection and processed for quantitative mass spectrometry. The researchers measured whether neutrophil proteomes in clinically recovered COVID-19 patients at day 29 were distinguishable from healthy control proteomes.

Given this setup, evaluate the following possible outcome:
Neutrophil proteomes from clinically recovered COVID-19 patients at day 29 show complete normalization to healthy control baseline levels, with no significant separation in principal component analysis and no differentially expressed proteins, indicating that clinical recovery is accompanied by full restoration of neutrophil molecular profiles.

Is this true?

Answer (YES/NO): NO